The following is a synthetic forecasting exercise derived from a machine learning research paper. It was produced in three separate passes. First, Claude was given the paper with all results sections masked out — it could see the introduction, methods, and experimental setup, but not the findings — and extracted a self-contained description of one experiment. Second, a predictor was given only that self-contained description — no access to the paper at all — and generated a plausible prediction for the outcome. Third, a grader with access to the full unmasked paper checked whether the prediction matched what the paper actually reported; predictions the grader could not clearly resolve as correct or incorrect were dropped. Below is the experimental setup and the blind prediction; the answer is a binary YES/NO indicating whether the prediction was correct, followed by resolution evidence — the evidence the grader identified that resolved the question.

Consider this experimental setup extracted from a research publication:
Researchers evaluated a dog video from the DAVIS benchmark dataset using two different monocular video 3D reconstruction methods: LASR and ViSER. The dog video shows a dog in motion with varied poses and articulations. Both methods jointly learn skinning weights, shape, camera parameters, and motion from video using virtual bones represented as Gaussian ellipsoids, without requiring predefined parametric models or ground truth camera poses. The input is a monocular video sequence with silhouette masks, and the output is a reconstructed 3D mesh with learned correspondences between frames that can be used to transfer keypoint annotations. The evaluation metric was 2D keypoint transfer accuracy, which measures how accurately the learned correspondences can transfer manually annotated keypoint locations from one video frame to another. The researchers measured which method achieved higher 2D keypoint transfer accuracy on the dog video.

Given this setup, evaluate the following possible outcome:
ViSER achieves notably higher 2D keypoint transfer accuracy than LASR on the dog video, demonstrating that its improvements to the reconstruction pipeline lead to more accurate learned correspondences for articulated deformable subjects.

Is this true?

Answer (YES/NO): YES